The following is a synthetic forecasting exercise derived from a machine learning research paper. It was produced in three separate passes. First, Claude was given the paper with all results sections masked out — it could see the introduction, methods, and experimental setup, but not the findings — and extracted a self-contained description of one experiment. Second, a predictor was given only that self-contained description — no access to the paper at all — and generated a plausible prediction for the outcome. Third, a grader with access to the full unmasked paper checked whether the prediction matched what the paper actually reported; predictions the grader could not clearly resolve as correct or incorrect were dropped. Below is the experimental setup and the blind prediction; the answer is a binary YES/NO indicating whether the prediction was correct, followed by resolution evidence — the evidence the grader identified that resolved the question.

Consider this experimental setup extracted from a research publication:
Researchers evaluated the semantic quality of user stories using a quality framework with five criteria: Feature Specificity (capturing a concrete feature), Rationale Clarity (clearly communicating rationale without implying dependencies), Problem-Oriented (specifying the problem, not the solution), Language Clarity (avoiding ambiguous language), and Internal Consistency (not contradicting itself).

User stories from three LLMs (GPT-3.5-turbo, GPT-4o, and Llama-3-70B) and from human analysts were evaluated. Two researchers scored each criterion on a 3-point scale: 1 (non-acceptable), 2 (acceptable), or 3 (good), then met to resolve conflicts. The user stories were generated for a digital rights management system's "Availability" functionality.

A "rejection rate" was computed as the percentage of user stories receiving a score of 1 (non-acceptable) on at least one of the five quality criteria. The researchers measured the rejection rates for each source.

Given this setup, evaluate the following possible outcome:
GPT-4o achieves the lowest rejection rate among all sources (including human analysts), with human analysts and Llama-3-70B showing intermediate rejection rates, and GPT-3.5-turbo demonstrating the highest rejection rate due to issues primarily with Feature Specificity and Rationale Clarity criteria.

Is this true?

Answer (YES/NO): NO